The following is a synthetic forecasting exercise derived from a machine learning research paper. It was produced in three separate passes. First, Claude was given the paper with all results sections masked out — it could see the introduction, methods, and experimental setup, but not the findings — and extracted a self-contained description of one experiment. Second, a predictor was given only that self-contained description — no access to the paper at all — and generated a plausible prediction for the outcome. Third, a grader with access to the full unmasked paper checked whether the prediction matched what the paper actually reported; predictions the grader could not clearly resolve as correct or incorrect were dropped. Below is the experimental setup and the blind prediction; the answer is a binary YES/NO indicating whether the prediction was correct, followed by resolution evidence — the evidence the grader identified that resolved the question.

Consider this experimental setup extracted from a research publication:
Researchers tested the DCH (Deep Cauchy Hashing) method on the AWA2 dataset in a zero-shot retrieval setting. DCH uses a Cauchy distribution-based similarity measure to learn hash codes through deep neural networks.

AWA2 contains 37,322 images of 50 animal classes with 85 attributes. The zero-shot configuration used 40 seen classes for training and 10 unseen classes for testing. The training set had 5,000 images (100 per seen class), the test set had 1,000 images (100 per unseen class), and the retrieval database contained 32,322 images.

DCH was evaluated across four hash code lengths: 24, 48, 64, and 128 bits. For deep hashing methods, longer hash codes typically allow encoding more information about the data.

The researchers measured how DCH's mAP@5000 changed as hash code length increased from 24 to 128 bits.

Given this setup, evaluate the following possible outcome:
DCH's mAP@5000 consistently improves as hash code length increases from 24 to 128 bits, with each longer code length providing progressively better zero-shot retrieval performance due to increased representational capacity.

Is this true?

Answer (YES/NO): NO